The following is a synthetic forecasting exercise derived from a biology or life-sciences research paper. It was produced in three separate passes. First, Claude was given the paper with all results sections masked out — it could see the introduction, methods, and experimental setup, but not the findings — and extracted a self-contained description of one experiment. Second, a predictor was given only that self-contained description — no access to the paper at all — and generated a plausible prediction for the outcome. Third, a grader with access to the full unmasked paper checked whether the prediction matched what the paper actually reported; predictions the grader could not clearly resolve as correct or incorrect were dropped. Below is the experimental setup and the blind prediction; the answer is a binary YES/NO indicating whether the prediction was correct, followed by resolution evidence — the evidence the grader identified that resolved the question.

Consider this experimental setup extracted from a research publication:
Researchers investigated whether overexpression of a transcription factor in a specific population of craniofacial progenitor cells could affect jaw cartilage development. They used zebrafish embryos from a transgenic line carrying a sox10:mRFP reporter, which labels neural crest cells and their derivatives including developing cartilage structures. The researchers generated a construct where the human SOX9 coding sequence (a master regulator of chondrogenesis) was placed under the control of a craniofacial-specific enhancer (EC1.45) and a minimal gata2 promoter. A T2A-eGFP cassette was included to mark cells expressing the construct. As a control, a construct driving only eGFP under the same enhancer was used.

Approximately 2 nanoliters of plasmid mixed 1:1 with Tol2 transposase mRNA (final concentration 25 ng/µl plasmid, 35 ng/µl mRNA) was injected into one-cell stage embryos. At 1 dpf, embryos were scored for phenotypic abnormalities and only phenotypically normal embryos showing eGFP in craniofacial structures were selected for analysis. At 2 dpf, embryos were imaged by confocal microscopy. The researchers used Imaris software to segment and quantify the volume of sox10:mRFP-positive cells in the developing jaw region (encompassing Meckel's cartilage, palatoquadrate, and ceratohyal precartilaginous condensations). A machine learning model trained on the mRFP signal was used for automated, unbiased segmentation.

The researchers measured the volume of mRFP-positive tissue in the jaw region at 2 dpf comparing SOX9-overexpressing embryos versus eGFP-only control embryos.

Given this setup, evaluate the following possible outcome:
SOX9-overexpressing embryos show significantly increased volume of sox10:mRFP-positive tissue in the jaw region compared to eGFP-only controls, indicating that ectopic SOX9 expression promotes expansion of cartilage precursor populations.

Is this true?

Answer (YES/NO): YES